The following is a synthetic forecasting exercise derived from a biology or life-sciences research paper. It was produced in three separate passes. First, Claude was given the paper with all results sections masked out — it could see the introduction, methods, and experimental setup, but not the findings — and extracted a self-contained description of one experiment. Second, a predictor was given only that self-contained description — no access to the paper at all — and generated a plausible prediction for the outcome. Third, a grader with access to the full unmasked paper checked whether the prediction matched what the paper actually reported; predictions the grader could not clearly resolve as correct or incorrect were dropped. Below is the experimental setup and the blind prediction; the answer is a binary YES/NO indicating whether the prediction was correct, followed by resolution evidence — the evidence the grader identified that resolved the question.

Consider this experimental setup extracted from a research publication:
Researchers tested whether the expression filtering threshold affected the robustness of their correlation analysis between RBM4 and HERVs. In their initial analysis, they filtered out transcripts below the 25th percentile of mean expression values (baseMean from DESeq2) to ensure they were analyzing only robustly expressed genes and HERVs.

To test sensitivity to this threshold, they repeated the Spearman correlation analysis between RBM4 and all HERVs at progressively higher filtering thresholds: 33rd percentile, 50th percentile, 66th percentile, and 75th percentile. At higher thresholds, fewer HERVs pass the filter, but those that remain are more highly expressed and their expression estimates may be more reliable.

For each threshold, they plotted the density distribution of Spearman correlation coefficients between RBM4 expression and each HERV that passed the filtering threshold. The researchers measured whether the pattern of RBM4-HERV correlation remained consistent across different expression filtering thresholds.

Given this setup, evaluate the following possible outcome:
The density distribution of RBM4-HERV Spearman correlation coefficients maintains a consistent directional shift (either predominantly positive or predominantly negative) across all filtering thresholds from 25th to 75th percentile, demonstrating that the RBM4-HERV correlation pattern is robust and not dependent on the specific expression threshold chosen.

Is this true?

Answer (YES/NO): YES